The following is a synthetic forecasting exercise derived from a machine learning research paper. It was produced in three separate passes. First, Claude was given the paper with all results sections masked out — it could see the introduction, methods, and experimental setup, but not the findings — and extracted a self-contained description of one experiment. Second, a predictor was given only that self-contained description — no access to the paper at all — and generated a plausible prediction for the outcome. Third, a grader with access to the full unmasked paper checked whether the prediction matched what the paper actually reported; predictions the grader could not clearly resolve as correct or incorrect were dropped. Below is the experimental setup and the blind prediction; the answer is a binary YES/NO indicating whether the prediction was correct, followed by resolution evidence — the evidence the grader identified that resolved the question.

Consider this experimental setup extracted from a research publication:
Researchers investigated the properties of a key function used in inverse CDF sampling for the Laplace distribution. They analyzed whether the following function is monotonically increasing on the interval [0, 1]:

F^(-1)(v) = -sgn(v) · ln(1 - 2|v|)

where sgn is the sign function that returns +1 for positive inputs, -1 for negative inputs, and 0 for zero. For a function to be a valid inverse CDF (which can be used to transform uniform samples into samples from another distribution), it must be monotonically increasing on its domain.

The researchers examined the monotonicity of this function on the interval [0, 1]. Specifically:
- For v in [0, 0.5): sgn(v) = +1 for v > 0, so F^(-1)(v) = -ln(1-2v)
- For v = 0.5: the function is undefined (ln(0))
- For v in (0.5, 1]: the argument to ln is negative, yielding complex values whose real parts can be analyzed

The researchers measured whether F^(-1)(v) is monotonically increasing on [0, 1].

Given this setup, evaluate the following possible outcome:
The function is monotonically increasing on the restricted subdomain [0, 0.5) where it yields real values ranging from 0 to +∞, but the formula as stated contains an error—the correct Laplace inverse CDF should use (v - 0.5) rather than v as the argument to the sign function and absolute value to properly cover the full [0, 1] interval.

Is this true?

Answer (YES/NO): YES